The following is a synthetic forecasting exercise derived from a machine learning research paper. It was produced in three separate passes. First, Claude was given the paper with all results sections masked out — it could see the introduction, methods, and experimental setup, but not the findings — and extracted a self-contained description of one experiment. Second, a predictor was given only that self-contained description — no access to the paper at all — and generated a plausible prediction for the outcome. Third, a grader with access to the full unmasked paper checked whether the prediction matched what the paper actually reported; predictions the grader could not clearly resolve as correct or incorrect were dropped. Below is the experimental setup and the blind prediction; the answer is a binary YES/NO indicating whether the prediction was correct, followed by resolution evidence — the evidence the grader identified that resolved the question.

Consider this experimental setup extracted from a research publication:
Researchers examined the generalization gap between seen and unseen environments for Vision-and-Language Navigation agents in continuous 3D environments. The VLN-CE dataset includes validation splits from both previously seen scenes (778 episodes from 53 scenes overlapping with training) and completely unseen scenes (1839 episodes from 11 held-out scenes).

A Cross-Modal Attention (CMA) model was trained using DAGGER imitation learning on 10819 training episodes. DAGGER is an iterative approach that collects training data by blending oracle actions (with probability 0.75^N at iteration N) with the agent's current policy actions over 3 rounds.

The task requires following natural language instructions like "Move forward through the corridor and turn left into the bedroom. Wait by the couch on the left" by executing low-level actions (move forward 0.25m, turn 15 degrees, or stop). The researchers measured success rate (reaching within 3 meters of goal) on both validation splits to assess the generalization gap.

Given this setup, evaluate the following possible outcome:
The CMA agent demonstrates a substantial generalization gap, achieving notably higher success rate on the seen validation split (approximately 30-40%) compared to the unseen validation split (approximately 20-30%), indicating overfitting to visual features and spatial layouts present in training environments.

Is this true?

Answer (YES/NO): NO